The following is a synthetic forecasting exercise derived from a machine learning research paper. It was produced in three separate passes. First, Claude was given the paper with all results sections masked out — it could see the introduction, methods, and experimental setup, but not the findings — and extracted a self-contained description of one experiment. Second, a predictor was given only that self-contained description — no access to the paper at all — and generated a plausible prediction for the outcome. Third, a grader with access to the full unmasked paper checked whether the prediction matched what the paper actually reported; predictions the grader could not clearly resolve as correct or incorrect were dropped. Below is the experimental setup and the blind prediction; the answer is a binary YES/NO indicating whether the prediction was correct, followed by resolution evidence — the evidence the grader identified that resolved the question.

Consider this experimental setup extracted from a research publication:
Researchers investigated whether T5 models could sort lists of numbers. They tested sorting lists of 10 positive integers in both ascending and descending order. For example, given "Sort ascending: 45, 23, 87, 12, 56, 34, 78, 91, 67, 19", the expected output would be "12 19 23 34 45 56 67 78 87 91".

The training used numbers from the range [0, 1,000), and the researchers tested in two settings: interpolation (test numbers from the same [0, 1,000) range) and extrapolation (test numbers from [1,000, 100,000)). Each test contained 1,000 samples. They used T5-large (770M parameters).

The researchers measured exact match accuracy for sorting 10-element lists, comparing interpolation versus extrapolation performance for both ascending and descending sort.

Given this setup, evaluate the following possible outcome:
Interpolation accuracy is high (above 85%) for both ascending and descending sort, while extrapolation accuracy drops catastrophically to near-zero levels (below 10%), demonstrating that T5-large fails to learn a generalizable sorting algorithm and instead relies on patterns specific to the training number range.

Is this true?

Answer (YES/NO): NO